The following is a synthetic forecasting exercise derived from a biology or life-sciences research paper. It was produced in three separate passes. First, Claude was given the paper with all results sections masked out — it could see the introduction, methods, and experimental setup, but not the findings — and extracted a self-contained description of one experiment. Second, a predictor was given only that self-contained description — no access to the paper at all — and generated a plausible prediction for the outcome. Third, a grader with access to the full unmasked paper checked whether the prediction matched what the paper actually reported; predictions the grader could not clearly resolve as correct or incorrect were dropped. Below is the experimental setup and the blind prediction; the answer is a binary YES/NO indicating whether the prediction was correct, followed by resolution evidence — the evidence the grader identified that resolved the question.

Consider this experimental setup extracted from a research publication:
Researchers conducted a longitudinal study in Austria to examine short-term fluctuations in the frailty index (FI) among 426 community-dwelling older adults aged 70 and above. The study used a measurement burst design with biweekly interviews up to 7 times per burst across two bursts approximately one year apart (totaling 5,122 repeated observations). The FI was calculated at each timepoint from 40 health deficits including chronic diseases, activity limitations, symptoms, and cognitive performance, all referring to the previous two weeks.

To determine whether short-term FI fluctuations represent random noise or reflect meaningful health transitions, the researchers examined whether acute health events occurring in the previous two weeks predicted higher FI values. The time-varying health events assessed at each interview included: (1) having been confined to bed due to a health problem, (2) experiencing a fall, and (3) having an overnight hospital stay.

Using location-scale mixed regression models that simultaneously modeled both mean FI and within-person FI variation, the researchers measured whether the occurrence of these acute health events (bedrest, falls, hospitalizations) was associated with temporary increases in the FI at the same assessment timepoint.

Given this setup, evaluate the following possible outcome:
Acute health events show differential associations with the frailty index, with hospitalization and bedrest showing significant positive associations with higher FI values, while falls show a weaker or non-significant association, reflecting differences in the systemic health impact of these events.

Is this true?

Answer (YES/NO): YES